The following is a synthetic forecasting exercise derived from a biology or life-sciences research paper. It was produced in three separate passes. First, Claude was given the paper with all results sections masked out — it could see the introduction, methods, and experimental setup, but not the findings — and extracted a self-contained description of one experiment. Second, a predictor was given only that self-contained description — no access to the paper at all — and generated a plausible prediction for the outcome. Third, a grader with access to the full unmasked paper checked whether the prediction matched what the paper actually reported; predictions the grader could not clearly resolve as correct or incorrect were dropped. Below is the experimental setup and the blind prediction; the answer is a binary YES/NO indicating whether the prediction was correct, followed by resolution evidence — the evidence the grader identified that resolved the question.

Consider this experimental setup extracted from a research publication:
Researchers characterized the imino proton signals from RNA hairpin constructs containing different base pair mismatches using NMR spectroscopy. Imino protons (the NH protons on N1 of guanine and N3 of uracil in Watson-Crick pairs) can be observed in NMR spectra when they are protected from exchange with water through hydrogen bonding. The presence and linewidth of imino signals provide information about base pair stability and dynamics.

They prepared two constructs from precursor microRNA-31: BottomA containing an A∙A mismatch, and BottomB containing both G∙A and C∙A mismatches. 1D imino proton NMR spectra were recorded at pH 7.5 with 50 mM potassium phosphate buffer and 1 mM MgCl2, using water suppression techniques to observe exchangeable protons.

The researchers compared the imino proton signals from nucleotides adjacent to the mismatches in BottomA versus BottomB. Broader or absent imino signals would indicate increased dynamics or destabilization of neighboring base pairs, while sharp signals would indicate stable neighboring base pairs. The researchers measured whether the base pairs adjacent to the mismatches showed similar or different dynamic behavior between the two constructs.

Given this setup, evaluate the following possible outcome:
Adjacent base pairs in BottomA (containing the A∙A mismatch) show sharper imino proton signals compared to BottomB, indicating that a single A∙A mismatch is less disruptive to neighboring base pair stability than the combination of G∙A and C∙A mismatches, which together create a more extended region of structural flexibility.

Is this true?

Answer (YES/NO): NO